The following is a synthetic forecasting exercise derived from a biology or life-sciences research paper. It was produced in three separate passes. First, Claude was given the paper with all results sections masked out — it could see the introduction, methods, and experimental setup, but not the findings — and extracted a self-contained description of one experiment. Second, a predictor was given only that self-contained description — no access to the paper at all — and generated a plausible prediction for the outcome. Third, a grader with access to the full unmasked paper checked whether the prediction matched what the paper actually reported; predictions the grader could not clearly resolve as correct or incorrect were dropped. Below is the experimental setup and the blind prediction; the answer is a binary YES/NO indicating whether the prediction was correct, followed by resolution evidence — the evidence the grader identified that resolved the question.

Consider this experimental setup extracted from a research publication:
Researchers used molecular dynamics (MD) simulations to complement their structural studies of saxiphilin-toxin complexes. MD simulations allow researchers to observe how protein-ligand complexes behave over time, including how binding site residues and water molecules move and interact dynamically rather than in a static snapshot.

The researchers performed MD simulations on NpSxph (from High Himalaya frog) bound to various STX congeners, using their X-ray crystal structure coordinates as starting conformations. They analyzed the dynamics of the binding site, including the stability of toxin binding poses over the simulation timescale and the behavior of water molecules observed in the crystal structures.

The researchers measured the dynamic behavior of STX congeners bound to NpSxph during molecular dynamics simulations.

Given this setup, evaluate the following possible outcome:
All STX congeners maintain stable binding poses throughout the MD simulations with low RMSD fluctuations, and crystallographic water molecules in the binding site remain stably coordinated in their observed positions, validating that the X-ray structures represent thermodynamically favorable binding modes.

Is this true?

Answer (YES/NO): NO